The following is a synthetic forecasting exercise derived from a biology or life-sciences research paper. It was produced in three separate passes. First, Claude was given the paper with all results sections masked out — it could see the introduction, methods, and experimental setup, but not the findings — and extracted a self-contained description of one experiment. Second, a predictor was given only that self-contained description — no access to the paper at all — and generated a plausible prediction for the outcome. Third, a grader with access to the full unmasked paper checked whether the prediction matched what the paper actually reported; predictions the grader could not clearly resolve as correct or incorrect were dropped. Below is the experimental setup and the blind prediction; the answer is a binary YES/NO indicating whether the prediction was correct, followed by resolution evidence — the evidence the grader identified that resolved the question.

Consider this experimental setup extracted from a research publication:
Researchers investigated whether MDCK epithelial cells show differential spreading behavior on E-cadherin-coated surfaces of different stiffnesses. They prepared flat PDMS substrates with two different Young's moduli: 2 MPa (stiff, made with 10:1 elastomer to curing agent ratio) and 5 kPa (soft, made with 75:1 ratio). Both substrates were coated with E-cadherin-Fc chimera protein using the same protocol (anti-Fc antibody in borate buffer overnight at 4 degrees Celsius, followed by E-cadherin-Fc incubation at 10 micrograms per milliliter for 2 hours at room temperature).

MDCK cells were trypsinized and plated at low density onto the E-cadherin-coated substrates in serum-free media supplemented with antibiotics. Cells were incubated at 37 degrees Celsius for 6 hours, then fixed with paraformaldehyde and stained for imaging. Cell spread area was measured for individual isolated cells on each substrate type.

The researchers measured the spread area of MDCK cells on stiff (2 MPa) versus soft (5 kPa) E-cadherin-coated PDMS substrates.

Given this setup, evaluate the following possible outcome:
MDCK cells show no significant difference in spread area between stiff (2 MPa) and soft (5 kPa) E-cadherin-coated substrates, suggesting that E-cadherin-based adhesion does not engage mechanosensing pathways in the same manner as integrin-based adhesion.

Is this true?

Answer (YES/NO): NO